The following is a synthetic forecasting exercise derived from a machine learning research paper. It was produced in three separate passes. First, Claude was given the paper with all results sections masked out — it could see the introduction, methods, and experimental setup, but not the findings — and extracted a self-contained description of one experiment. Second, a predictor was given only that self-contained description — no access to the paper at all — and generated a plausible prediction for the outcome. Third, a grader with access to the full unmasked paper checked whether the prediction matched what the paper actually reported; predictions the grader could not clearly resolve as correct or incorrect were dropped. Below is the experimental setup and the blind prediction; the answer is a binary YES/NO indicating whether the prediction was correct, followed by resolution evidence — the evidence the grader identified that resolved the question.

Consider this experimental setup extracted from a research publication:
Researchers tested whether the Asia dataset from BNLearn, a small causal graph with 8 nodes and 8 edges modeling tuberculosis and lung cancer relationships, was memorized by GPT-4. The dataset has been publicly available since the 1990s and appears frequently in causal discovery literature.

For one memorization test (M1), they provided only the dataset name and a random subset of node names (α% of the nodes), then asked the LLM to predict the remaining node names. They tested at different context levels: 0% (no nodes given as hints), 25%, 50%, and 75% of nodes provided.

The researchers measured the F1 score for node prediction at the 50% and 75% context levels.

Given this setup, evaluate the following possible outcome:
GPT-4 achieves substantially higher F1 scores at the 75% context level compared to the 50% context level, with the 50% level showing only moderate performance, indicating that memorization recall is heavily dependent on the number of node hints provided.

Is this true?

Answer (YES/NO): NO